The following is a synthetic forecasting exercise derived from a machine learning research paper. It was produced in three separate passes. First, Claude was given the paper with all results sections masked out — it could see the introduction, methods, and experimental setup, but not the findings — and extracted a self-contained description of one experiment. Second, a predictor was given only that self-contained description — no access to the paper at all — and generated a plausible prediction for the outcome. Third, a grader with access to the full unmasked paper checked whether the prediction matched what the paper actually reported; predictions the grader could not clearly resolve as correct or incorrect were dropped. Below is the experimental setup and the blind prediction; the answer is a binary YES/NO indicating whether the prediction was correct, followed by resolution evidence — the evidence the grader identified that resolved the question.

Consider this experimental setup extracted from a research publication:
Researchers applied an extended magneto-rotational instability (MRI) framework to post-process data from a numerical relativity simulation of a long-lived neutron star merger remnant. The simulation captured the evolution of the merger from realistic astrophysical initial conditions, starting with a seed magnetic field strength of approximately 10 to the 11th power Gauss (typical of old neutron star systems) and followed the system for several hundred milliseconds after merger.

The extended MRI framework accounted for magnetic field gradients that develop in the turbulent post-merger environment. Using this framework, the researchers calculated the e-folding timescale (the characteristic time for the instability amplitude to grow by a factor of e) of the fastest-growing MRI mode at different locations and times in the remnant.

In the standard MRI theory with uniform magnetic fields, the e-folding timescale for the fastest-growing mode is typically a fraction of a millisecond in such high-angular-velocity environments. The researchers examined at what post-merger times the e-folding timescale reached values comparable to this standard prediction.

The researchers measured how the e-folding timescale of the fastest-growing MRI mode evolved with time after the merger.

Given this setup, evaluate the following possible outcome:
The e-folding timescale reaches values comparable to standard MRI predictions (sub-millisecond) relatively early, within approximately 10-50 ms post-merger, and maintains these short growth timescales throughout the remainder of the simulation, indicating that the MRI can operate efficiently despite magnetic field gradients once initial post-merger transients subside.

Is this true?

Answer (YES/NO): NO